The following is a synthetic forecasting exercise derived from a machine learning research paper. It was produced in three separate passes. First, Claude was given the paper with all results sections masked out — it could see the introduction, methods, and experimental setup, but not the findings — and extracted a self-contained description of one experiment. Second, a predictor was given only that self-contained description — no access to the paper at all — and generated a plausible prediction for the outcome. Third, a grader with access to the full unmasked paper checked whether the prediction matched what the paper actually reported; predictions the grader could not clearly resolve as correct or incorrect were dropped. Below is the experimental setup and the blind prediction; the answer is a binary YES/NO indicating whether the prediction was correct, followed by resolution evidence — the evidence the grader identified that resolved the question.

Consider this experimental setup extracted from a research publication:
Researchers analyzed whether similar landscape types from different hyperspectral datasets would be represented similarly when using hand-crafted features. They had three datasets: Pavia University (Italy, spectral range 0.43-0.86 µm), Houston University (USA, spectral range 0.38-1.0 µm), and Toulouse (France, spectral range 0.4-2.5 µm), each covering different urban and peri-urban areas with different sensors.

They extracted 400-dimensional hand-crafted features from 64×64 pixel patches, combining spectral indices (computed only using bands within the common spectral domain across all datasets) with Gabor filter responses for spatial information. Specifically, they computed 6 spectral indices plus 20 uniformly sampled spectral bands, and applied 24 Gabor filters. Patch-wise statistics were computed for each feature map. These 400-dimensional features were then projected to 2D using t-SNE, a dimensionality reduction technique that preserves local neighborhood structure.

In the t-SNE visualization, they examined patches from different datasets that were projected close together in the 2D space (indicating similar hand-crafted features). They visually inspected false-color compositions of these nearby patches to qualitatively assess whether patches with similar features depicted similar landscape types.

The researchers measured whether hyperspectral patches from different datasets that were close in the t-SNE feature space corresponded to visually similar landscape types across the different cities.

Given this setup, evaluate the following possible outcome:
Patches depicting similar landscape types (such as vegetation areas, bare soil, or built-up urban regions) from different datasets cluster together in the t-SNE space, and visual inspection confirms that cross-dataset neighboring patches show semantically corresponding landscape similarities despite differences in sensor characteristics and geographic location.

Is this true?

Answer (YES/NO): YES